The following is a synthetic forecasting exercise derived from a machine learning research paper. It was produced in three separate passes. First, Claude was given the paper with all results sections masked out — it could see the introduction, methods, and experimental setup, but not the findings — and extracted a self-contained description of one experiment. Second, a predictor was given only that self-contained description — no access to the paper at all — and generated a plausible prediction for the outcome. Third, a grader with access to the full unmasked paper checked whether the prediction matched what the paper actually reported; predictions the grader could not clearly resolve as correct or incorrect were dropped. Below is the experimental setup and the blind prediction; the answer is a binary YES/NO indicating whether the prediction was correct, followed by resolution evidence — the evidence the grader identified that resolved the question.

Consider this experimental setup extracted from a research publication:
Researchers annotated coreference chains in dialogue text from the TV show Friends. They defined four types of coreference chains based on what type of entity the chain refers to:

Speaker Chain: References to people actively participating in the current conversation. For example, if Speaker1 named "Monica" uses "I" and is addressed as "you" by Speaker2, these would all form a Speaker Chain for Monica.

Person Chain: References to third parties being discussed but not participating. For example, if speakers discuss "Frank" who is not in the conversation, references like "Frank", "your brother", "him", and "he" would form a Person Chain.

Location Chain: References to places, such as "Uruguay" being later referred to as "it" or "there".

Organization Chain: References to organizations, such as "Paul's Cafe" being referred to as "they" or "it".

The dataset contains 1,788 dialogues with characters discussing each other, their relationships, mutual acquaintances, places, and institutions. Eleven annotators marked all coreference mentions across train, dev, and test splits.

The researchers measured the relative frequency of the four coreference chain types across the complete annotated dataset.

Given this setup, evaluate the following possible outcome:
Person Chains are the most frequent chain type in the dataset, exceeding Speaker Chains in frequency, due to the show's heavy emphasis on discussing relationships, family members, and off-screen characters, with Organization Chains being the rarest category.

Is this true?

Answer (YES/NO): NO